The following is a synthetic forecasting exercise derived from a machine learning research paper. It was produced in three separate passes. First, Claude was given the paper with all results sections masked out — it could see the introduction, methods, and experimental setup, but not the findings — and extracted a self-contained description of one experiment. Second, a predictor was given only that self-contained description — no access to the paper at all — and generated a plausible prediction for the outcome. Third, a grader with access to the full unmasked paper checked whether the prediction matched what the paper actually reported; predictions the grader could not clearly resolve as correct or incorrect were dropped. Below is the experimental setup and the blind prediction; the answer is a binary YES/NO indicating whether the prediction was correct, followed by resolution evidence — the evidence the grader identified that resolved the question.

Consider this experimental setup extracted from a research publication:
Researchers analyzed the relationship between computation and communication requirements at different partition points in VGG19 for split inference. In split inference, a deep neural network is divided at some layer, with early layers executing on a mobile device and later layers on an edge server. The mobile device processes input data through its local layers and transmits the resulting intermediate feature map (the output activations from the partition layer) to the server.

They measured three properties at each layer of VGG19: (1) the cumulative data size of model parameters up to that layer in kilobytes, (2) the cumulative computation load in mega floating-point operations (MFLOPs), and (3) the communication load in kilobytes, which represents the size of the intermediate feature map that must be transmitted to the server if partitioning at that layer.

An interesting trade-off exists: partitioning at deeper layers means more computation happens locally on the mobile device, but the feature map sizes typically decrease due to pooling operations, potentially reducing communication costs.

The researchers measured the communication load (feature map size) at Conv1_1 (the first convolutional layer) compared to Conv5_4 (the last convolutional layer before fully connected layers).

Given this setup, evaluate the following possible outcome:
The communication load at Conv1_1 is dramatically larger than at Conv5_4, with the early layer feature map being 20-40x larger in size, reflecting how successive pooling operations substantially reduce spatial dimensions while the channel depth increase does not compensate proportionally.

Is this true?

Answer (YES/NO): YES